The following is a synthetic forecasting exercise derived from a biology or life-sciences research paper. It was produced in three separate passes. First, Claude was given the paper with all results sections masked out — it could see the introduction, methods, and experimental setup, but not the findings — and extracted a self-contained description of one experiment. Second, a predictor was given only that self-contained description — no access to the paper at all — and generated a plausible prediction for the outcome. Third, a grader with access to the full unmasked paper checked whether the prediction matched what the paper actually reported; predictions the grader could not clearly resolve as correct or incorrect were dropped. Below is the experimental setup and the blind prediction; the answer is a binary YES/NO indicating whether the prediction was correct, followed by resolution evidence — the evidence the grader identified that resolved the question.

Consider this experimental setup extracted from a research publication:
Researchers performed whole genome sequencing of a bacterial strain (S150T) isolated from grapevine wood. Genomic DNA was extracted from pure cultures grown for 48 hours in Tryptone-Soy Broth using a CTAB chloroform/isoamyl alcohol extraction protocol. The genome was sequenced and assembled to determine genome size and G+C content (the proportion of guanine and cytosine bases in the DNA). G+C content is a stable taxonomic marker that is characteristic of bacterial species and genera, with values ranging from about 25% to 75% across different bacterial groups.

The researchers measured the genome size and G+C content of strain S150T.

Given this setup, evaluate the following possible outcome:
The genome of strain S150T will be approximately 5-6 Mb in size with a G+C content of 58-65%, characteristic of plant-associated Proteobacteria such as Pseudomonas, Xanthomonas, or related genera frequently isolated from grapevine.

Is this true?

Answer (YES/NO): NO